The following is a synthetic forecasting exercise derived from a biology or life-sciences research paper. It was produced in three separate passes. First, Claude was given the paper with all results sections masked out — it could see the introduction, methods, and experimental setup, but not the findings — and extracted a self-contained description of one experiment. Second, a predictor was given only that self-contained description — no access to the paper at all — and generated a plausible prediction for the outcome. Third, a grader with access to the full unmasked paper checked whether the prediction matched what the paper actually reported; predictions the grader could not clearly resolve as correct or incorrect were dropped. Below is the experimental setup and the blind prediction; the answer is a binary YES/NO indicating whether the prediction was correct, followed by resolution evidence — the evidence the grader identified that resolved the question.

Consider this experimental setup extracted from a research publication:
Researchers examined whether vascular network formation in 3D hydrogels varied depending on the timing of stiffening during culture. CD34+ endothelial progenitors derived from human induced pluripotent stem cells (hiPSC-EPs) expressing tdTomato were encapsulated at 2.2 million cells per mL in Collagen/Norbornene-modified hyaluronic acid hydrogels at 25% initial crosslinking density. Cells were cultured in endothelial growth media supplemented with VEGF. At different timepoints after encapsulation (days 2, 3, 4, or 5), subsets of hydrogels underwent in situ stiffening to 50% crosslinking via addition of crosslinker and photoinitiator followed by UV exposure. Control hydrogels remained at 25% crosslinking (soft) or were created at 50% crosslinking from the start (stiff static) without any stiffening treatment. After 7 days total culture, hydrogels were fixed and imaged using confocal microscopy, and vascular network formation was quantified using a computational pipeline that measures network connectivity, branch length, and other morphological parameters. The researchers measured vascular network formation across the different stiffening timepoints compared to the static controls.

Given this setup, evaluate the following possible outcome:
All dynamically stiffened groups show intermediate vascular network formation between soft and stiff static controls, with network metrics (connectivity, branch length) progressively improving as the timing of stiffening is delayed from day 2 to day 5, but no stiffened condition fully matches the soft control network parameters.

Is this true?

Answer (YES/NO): NO